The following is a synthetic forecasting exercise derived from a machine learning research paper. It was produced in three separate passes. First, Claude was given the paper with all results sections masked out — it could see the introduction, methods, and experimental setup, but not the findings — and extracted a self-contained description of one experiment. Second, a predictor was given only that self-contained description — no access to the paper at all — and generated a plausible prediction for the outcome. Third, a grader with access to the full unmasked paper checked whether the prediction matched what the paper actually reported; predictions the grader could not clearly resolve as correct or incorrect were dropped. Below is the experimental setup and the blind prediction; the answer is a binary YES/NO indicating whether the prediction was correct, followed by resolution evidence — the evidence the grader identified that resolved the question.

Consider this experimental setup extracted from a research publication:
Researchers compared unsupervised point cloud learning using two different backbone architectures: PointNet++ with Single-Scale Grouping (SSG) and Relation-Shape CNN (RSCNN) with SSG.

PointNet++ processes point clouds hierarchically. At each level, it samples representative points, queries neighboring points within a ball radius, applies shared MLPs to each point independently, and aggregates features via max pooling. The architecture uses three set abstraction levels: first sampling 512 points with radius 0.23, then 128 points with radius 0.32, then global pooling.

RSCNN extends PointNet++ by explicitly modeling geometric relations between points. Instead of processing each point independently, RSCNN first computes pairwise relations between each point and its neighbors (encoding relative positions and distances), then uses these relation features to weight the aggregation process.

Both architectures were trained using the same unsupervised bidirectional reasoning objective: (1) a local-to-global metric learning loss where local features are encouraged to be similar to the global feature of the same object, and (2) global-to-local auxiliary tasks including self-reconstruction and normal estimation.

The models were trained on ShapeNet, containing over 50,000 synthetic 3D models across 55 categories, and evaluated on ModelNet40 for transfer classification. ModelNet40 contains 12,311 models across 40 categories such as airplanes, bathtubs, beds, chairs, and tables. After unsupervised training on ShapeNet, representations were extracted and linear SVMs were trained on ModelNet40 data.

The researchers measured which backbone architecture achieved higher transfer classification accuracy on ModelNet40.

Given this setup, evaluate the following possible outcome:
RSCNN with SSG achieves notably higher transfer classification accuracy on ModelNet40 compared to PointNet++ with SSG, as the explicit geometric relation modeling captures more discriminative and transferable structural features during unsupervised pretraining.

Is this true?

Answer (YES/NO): NO